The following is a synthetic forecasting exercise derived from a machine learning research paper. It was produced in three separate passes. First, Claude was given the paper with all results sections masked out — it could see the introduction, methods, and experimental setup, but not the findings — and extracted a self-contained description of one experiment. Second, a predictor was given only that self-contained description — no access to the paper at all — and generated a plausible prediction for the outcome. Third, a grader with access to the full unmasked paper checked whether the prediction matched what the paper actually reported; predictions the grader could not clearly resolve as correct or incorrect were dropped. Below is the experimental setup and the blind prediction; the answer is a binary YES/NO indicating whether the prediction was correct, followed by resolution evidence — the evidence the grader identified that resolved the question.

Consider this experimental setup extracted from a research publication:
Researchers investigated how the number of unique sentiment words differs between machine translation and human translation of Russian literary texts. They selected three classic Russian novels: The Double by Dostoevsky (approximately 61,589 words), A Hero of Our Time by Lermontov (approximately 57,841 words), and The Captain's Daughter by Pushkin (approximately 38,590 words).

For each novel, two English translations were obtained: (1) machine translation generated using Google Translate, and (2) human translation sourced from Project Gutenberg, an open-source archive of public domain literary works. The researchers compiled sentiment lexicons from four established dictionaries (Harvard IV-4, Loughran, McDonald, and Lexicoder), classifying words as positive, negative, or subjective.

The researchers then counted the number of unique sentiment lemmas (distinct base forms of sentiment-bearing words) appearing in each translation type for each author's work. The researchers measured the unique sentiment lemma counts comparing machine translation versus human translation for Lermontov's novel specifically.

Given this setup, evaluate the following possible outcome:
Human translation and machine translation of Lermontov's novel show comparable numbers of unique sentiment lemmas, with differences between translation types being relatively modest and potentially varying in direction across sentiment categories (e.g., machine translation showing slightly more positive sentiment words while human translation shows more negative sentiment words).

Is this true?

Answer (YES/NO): NO